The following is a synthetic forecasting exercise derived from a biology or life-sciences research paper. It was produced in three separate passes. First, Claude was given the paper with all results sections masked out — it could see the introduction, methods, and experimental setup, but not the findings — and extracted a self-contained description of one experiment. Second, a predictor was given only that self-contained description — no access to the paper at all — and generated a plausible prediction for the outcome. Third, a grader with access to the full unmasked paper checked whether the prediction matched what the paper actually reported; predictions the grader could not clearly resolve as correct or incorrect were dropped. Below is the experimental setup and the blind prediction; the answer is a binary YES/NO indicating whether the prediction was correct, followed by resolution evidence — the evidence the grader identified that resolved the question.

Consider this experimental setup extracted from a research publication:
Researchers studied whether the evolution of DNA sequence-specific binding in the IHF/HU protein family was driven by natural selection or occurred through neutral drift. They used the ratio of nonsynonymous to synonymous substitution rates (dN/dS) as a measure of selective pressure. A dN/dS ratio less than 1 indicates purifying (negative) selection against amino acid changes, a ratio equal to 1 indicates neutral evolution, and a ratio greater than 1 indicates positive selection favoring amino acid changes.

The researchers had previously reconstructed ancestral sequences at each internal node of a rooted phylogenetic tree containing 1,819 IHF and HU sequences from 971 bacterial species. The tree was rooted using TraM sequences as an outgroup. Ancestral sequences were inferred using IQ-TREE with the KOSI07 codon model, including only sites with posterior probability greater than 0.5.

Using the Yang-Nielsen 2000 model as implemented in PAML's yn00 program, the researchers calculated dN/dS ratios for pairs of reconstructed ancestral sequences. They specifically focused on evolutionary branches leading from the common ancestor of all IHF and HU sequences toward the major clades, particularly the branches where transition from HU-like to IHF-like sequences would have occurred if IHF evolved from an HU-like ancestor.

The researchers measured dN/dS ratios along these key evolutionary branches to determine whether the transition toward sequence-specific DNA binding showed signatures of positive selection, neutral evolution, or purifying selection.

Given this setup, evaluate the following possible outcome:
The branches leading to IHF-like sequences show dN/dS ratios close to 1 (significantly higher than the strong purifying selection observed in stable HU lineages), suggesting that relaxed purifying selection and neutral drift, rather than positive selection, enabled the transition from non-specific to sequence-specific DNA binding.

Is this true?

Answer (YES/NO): NO